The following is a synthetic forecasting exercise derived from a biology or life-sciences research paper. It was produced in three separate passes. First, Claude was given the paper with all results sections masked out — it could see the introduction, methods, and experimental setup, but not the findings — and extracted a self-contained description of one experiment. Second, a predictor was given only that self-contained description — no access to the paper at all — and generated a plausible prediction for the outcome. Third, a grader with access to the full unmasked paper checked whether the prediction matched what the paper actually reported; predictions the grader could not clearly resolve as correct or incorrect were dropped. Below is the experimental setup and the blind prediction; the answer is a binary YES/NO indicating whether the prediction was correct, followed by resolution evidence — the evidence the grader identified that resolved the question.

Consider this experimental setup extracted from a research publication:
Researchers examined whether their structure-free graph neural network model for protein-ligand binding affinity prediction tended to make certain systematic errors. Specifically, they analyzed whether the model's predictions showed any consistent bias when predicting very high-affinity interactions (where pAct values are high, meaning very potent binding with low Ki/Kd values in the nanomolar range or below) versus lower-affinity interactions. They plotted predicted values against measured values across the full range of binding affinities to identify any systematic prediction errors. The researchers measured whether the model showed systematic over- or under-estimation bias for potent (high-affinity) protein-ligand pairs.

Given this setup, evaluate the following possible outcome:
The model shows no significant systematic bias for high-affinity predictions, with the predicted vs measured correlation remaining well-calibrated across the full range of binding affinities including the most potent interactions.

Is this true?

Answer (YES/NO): NO